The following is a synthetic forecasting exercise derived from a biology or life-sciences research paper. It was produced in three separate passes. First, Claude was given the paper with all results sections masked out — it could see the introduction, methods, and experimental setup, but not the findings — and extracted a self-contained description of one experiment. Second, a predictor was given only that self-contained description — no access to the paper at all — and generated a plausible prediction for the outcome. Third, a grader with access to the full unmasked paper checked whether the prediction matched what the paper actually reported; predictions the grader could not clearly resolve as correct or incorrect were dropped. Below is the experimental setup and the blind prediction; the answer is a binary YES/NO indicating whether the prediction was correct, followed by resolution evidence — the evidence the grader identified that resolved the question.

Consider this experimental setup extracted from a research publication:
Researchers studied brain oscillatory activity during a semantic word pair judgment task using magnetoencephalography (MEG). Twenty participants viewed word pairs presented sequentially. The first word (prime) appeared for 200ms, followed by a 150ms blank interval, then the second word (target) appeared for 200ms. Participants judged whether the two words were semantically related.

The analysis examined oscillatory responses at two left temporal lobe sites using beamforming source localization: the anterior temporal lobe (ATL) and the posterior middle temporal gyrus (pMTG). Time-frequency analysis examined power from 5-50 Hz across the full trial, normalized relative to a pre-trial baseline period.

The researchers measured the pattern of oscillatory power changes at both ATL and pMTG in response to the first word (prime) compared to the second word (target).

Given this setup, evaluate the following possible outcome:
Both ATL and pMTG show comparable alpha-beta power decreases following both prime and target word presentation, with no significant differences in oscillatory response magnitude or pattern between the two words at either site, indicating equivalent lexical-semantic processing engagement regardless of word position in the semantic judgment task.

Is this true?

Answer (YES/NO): NO